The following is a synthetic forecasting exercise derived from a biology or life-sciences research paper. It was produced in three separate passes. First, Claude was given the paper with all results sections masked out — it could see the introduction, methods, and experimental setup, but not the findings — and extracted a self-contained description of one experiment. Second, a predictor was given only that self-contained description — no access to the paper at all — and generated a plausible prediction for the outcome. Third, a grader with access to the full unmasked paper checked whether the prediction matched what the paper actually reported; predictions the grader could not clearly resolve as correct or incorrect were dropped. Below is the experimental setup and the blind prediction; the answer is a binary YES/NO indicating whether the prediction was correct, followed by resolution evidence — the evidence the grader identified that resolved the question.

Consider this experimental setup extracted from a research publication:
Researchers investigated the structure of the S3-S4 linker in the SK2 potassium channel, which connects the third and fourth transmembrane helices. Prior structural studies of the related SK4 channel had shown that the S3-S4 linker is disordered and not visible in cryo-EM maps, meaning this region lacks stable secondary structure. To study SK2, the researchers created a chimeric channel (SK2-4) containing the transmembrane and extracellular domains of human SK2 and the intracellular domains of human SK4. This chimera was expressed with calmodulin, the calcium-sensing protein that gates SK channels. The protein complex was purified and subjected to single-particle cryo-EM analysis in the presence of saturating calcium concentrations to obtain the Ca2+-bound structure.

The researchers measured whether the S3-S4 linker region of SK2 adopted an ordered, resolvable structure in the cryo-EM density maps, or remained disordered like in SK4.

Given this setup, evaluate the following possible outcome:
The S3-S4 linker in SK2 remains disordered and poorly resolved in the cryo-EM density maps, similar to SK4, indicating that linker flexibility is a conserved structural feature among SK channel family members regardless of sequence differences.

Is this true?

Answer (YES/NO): NO